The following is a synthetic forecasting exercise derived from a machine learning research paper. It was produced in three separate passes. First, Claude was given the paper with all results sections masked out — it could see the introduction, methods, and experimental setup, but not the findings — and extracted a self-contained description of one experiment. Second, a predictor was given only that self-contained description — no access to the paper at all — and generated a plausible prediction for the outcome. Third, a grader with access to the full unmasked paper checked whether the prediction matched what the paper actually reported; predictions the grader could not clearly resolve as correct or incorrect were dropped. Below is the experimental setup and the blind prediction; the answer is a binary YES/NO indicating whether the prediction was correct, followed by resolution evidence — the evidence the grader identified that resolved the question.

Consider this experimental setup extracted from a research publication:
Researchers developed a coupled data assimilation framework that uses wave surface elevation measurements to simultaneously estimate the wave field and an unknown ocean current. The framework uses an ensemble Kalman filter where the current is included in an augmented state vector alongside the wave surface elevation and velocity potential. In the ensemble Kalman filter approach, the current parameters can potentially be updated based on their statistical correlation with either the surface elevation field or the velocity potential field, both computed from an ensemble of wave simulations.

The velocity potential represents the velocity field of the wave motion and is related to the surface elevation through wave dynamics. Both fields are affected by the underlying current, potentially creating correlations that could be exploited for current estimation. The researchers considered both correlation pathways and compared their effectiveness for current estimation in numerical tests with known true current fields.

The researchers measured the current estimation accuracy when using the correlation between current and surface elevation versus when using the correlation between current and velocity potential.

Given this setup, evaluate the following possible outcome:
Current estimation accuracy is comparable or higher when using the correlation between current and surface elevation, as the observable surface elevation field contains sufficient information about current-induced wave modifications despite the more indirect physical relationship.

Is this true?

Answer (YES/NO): YES